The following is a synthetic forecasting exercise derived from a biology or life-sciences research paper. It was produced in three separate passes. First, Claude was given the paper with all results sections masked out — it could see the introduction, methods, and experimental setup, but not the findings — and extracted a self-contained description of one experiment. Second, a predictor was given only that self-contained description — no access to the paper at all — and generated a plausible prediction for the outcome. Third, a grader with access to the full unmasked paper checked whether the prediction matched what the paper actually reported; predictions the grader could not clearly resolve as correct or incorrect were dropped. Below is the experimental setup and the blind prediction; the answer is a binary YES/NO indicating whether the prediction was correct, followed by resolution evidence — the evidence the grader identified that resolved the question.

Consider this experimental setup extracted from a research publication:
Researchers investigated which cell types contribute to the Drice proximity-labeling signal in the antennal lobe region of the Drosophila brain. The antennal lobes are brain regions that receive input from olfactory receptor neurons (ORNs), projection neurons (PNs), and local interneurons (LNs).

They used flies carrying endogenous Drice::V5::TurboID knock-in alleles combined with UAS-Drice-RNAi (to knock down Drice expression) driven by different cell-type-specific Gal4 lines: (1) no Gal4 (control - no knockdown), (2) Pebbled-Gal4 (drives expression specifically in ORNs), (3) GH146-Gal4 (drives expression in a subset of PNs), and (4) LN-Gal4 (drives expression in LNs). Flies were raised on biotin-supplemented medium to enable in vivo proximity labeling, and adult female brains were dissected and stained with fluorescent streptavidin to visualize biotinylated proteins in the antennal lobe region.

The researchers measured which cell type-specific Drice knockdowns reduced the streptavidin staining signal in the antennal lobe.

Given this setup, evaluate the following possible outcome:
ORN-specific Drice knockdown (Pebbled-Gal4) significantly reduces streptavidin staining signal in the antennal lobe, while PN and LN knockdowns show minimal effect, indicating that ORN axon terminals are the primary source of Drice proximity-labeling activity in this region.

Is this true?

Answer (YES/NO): YES